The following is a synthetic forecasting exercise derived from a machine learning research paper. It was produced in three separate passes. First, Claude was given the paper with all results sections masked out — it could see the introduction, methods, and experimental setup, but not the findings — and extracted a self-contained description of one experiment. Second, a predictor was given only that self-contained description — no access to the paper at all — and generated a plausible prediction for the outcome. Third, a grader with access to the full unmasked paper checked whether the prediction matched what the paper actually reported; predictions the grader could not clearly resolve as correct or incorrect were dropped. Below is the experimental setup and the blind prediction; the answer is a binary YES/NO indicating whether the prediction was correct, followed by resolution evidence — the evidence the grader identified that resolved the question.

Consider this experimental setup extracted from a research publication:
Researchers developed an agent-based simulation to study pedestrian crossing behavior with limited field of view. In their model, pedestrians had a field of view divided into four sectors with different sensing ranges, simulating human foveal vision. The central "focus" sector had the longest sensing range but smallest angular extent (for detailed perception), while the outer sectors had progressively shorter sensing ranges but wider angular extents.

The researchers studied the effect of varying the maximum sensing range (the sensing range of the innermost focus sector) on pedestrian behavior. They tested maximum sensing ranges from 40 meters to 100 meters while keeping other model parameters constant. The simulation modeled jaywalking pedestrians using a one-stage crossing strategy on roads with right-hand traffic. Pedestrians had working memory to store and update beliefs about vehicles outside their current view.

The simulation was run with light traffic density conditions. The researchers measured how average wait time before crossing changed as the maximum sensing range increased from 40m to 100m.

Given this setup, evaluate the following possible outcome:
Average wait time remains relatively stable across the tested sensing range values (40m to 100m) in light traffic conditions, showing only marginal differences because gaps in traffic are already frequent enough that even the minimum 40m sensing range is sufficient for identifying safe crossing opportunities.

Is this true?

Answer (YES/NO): NO